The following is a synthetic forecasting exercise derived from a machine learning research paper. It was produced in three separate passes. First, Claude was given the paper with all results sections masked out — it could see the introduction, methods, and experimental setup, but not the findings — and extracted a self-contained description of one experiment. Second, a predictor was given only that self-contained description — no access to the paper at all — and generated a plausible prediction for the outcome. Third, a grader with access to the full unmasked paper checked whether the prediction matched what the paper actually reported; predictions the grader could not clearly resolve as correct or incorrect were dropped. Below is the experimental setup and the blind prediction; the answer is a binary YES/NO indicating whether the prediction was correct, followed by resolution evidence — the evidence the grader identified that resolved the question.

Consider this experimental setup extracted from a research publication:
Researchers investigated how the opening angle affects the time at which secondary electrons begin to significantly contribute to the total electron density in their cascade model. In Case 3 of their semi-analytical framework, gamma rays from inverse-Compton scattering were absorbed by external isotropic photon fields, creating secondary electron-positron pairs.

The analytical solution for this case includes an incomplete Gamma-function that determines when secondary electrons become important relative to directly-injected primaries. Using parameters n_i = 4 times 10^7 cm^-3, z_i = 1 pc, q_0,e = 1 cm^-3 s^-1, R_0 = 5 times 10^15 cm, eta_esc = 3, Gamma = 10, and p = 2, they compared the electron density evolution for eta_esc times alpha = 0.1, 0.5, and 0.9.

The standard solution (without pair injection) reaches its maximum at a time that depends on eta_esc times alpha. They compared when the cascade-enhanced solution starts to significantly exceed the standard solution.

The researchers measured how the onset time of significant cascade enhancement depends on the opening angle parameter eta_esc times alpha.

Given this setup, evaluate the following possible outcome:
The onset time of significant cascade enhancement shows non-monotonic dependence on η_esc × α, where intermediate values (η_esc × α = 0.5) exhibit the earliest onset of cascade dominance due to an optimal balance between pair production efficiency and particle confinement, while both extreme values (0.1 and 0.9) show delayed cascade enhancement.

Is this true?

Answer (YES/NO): NO